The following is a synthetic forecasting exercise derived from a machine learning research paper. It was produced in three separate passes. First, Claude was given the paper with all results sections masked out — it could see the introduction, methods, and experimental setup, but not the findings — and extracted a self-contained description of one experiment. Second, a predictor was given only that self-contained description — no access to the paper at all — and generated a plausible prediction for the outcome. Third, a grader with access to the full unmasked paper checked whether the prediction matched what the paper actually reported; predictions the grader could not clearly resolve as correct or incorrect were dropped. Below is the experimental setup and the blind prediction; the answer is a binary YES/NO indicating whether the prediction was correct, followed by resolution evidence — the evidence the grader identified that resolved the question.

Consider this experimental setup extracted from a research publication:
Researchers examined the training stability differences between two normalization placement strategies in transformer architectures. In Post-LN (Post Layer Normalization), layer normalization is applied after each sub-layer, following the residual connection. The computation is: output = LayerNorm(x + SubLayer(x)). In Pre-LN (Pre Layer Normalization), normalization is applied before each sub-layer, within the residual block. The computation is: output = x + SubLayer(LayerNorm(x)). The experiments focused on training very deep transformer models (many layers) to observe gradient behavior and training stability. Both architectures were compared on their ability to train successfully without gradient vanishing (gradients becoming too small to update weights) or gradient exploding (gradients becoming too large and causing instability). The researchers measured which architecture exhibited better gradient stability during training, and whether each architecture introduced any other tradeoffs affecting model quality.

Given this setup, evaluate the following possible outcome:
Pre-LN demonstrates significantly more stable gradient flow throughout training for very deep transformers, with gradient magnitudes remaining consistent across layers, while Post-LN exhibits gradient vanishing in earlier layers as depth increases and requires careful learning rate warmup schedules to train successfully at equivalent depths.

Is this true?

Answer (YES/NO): YES